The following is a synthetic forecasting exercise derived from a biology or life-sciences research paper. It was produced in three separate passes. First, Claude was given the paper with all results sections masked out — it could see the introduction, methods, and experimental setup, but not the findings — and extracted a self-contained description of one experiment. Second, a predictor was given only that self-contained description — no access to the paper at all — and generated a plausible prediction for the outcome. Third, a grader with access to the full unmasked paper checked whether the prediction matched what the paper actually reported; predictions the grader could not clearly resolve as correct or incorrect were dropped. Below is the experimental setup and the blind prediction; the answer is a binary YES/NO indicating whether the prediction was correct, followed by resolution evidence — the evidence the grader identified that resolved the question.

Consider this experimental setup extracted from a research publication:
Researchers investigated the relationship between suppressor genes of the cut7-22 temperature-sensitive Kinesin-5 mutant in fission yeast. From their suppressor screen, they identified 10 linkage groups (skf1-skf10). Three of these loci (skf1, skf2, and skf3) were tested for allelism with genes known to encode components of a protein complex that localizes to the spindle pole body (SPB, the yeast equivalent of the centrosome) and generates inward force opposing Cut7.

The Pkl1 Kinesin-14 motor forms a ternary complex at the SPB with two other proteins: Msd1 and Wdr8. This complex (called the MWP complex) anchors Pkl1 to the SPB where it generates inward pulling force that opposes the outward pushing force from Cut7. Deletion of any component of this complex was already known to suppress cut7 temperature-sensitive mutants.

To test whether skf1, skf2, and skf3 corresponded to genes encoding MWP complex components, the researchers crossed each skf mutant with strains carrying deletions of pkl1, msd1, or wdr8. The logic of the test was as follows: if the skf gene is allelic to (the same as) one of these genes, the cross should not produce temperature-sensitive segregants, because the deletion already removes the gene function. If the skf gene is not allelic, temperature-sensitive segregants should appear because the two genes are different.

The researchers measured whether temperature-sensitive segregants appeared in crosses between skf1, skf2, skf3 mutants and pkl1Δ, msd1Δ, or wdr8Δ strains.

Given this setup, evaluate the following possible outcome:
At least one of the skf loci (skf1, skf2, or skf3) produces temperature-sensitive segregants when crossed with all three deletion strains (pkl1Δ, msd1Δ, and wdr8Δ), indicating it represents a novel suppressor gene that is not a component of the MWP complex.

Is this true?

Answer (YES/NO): NO